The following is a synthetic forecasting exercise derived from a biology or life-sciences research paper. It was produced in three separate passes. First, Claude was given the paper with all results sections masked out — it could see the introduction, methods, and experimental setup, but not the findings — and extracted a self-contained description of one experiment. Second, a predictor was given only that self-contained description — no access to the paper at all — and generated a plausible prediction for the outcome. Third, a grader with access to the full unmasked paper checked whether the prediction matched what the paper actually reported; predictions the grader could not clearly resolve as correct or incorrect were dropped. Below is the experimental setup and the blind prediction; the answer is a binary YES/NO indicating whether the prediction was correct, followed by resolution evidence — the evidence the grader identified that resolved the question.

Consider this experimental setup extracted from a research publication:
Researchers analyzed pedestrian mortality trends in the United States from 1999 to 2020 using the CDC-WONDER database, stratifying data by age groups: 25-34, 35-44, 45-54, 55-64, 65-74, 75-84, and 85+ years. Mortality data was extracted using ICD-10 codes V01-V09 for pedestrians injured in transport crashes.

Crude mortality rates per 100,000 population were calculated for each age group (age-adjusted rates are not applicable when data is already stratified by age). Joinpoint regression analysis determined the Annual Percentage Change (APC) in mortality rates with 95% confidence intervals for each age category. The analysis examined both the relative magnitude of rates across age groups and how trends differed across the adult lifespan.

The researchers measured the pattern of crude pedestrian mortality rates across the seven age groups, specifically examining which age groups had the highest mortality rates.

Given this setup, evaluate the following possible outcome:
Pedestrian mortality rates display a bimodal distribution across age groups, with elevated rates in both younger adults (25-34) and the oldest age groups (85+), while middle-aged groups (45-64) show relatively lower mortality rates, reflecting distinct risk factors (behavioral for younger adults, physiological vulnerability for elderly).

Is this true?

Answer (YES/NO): NO